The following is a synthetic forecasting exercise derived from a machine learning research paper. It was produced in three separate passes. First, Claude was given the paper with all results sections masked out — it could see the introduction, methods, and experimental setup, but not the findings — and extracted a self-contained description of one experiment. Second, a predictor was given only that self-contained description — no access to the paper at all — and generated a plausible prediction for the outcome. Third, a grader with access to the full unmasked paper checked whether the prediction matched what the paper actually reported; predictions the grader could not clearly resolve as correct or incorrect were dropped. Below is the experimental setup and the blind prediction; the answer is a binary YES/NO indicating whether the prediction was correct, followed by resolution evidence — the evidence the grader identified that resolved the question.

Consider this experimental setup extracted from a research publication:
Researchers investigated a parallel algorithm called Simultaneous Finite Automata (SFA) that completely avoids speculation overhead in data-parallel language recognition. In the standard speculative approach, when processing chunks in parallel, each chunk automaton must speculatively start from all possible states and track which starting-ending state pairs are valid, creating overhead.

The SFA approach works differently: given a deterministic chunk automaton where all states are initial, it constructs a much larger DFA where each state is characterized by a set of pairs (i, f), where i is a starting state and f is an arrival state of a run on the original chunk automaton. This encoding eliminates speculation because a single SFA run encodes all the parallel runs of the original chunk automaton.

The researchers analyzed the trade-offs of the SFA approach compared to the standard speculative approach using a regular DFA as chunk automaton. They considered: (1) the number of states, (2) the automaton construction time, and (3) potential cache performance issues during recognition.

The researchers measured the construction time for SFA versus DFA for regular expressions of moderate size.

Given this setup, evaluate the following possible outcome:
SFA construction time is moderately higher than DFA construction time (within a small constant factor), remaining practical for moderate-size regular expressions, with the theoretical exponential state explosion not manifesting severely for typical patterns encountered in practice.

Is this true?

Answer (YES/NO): NO